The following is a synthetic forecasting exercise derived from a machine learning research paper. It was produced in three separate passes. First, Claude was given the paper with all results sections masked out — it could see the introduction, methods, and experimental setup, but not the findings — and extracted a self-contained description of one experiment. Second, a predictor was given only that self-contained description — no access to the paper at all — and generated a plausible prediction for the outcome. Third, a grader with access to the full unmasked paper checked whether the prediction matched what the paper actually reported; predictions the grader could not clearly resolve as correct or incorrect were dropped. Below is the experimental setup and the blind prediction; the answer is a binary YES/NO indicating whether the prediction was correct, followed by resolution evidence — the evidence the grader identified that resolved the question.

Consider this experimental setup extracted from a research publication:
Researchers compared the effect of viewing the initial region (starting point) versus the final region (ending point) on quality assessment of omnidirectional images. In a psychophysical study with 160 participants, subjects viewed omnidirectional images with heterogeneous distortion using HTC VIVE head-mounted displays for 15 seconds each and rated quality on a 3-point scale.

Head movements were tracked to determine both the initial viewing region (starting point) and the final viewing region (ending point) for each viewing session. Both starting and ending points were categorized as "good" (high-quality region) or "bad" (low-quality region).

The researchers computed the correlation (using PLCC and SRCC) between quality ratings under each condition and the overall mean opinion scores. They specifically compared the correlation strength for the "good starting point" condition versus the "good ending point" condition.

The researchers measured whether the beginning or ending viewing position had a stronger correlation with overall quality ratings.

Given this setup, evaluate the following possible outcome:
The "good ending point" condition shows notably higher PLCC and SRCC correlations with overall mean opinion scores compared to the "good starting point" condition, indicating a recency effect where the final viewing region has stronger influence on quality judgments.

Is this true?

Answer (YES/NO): NO